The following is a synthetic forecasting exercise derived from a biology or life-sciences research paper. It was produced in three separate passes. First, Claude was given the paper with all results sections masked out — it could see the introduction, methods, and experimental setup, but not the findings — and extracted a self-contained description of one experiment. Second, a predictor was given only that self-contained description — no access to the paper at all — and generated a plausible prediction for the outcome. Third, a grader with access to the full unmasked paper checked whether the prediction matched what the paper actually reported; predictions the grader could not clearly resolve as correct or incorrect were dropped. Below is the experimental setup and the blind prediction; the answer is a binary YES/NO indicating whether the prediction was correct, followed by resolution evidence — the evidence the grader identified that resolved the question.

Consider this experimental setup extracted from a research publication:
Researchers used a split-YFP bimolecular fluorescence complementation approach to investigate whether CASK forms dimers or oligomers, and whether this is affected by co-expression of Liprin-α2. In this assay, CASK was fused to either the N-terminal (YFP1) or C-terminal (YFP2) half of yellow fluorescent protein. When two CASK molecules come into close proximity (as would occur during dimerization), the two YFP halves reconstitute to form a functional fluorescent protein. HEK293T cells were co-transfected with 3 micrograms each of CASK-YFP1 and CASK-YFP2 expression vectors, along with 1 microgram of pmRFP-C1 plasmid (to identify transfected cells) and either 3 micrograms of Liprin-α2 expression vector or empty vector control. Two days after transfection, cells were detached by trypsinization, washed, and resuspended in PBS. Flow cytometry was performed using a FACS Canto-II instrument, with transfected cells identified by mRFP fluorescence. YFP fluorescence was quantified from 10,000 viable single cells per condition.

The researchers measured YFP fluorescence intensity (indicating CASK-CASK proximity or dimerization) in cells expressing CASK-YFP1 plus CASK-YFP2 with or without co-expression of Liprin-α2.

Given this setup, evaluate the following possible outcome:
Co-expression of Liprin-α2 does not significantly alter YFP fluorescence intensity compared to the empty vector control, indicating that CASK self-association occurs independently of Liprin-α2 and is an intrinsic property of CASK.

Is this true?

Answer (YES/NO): NO